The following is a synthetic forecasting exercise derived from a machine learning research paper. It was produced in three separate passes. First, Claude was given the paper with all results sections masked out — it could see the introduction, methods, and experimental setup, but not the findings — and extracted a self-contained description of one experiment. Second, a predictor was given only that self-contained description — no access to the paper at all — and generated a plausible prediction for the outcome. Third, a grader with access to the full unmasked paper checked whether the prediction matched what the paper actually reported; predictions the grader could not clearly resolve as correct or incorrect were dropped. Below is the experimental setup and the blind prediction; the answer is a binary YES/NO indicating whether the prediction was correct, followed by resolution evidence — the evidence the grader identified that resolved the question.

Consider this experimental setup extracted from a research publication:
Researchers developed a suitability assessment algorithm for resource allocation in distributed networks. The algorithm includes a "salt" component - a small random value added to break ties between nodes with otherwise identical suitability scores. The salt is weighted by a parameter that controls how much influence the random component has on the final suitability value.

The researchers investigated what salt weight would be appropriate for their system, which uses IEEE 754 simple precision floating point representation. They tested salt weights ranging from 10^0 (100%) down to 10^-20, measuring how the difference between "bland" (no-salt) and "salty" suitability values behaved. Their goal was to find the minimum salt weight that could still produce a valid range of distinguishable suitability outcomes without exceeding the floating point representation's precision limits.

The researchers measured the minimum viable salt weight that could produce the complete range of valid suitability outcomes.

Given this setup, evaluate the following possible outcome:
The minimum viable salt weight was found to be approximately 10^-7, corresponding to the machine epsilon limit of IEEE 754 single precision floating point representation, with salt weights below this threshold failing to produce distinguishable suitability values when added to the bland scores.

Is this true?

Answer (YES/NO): NO